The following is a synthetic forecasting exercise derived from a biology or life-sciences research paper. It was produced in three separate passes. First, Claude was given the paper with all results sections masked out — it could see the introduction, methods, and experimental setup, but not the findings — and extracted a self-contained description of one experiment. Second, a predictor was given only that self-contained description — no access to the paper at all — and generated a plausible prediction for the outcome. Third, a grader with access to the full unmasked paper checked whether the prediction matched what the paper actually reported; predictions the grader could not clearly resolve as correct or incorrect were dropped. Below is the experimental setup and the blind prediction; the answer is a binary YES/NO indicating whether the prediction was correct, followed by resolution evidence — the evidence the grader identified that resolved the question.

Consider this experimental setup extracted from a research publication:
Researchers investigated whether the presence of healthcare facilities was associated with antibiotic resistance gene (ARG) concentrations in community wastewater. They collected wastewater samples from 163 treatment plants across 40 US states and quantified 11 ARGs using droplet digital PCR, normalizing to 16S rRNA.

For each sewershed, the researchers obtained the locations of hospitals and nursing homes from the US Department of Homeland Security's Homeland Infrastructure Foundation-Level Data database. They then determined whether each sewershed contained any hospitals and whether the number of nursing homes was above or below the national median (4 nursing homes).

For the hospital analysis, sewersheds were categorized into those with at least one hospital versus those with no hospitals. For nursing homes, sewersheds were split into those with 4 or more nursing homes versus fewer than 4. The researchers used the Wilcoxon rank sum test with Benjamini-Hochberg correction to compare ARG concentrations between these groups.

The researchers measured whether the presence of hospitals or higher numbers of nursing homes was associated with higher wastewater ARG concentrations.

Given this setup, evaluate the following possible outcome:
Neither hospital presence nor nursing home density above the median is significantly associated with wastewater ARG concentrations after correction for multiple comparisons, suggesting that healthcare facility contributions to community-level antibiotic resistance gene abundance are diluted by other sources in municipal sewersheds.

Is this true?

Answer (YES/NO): NO